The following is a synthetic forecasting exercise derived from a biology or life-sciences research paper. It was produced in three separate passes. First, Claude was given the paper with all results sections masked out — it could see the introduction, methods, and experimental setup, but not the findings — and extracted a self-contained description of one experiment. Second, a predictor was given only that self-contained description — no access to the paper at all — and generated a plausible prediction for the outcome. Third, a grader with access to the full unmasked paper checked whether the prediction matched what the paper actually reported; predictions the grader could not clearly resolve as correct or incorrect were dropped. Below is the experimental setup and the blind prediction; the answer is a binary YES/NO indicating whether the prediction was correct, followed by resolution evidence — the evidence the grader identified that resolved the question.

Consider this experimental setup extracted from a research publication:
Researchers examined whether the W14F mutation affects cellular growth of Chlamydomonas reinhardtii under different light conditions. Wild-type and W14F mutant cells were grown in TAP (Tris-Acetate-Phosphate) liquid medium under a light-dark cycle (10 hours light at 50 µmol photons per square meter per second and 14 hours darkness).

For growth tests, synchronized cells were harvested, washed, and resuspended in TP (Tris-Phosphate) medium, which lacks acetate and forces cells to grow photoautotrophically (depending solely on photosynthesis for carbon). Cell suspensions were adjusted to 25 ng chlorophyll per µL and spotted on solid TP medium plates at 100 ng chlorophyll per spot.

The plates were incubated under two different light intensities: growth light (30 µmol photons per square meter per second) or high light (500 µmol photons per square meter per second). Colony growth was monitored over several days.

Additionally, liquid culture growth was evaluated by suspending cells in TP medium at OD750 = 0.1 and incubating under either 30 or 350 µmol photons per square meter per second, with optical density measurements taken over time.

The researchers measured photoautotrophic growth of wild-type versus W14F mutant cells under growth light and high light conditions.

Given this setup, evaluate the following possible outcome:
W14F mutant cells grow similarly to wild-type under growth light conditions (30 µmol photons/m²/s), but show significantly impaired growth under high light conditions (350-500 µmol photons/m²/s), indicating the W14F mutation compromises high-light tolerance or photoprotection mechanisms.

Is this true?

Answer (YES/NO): YES